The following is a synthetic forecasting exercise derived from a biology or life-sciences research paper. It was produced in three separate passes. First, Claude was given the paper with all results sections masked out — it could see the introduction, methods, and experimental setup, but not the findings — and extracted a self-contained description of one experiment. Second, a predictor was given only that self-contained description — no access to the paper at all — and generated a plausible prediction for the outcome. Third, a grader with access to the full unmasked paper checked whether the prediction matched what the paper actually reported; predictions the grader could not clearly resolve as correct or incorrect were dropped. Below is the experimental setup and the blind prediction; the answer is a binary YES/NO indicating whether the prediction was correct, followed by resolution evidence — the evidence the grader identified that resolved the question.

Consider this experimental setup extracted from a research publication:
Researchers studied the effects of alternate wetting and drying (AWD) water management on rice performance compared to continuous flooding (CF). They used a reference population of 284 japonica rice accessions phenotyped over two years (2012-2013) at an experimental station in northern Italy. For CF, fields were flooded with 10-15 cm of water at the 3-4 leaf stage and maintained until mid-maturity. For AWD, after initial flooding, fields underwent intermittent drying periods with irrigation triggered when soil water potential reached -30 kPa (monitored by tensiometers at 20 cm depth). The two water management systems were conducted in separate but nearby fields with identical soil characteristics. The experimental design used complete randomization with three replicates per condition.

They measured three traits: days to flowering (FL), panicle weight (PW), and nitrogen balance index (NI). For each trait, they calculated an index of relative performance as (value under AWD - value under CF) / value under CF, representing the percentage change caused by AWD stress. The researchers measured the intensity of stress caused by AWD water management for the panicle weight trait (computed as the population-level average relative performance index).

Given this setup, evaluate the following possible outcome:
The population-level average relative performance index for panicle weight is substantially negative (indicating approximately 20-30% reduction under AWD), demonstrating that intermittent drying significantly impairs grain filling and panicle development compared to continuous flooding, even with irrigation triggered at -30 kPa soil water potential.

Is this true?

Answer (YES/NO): YES